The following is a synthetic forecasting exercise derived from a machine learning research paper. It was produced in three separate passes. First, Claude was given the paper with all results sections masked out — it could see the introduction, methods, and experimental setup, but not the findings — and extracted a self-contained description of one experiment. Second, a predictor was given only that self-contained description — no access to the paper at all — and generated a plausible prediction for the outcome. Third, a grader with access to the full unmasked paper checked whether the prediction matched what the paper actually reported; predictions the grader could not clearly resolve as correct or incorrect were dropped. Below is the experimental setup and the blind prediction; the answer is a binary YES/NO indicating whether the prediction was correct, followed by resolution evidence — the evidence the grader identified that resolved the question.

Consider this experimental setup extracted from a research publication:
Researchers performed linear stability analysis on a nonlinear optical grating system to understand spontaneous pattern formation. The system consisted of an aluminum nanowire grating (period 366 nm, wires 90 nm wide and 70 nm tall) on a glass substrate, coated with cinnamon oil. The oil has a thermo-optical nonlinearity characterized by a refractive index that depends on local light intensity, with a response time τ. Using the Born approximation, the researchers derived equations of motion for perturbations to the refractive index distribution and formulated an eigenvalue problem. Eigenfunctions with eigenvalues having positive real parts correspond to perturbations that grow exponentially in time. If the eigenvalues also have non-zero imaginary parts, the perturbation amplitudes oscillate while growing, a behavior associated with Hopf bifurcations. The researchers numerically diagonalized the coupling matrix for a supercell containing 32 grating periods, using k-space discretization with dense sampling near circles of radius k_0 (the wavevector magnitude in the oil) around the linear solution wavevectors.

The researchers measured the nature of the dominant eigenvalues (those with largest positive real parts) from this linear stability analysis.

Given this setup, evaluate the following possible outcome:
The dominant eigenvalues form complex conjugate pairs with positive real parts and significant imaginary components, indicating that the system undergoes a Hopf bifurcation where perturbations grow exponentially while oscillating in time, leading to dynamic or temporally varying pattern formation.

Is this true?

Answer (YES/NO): YES